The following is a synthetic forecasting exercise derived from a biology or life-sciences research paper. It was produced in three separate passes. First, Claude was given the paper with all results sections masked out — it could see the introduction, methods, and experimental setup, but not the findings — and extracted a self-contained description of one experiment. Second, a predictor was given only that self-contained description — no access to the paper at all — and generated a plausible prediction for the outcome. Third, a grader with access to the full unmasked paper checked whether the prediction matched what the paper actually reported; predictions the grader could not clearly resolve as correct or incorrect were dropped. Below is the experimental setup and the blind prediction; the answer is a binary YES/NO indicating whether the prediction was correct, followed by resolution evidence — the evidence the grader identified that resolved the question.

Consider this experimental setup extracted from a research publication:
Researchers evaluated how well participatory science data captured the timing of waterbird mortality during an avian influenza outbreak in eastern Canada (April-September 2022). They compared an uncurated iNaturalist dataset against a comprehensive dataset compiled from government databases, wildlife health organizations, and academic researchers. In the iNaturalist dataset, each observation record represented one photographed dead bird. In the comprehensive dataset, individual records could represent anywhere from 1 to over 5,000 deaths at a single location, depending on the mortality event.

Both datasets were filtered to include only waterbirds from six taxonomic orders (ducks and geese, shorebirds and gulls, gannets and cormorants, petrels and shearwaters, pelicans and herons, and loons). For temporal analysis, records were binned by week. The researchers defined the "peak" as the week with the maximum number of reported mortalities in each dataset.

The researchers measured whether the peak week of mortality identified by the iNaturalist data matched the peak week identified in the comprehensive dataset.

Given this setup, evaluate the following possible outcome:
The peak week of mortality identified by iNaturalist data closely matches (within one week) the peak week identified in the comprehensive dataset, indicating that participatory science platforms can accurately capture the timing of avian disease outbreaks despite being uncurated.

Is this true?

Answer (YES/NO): NO